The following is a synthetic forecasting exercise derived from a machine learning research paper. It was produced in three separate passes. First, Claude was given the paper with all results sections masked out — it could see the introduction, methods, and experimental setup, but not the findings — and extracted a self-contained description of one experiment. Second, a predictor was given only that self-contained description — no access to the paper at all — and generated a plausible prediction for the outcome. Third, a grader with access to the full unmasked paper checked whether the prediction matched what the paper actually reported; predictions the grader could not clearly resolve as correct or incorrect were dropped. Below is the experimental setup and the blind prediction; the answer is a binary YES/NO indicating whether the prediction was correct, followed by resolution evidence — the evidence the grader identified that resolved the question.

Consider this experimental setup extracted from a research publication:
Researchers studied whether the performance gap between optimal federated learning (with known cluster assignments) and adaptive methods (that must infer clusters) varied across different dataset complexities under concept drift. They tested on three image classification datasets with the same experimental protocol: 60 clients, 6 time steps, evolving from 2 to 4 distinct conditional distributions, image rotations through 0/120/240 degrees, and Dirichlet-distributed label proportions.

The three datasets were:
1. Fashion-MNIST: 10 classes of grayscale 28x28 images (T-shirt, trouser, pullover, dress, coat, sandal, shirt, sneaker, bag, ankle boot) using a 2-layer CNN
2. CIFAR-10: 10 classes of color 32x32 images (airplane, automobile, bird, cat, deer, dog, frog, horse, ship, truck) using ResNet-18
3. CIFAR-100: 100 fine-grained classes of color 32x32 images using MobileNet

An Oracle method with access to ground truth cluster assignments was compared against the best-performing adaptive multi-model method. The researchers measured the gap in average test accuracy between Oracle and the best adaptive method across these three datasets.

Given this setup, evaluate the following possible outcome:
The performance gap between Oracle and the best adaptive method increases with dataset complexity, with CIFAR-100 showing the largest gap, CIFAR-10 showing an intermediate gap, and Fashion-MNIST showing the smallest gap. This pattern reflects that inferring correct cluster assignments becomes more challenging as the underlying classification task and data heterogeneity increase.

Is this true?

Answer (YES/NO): NO